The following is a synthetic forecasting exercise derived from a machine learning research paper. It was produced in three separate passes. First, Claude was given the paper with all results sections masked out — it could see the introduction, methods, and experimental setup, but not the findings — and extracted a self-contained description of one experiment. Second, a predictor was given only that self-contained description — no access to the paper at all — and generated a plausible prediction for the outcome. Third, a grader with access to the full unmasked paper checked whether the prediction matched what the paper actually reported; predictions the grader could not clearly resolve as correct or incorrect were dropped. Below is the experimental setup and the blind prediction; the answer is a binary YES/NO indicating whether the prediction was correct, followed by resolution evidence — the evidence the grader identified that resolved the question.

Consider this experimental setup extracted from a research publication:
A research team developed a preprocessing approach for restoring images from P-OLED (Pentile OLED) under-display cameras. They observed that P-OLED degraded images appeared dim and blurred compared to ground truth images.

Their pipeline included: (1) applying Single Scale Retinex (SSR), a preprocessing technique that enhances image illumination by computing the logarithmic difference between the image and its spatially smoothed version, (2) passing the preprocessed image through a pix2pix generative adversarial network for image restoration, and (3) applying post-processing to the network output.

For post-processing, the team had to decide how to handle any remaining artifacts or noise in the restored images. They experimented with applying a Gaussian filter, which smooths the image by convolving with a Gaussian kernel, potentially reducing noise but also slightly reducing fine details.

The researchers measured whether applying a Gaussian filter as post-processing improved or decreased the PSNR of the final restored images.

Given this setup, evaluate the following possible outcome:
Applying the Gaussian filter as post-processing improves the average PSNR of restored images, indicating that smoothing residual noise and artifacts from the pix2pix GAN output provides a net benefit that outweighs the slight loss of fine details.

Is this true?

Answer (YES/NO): YES